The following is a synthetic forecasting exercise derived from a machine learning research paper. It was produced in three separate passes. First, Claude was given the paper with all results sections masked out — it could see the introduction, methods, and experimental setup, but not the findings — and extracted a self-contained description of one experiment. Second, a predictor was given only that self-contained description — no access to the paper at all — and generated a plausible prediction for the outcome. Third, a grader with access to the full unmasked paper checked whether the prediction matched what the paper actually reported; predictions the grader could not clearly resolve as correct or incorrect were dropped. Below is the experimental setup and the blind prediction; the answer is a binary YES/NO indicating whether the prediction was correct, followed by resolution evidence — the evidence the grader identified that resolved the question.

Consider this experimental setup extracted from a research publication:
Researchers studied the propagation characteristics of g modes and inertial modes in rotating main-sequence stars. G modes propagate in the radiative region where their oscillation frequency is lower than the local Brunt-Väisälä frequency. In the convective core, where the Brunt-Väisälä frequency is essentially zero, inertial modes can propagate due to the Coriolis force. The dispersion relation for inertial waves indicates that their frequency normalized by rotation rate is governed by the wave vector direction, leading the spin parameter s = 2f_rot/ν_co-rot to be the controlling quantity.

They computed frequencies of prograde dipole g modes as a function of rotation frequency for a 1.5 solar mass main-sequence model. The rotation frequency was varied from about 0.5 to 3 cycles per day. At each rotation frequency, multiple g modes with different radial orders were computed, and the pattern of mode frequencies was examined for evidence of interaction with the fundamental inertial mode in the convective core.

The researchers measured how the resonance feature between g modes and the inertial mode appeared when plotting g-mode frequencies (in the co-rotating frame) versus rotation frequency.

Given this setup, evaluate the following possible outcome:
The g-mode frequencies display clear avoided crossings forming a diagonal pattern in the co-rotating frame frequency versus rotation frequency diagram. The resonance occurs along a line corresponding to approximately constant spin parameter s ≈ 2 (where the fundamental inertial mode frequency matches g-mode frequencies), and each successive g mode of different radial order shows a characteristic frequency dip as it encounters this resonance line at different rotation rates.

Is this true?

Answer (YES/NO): NO